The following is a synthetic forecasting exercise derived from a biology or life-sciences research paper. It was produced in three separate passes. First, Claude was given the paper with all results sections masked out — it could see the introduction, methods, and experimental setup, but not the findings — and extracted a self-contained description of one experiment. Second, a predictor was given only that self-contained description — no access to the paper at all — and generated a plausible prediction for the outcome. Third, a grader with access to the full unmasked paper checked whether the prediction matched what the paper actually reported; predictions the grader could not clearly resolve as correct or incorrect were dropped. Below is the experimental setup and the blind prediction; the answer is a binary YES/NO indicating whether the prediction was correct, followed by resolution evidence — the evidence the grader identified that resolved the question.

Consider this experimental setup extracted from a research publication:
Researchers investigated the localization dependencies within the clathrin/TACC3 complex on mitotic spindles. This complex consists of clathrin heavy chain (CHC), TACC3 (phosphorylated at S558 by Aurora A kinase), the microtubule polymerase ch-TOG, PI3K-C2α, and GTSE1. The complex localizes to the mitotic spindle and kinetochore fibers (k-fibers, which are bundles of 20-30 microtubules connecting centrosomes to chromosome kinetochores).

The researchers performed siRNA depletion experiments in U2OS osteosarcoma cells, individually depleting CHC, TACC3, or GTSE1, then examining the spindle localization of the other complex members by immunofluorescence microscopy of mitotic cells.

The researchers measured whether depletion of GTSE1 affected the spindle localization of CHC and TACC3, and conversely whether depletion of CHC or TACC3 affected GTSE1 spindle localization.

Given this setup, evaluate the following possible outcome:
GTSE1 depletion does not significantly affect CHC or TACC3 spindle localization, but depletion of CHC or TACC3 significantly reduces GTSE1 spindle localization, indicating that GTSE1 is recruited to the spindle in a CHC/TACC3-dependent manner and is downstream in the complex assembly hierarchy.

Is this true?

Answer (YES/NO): YES